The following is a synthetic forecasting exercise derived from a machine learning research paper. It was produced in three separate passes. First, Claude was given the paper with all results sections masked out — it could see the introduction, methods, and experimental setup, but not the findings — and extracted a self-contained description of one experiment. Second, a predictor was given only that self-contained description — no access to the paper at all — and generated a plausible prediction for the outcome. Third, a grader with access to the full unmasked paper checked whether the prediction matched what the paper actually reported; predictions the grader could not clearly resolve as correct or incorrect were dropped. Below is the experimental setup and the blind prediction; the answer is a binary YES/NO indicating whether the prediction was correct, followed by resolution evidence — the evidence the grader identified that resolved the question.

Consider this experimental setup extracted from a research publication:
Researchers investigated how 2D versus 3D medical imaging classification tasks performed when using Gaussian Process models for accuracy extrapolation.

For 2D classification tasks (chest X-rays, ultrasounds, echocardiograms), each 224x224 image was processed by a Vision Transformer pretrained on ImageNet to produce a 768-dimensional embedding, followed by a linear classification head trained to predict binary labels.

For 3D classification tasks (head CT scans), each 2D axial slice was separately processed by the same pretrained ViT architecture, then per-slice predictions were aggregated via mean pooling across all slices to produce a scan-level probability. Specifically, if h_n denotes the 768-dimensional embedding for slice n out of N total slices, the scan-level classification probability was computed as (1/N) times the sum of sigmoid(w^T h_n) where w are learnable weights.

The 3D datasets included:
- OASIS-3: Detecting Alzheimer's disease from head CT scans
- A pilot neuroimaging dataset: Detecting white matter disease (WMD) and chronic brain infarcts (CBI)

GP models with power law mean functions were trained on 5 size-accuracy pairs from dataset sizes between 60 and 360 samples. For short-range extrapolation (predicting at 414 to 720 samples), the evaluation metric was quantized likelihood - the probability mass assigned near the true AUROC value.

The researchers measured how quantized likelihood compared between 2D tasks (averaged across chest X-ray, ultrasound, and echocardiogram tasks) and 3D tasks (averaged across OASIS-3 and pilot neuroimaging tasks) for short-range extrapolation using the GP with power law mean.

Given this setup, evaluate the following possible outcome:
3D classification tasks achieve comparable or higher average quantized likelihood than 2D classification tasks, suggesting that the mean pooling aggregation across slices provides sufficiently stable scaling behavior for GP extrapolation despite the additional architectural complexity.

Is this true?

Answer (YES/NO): NO